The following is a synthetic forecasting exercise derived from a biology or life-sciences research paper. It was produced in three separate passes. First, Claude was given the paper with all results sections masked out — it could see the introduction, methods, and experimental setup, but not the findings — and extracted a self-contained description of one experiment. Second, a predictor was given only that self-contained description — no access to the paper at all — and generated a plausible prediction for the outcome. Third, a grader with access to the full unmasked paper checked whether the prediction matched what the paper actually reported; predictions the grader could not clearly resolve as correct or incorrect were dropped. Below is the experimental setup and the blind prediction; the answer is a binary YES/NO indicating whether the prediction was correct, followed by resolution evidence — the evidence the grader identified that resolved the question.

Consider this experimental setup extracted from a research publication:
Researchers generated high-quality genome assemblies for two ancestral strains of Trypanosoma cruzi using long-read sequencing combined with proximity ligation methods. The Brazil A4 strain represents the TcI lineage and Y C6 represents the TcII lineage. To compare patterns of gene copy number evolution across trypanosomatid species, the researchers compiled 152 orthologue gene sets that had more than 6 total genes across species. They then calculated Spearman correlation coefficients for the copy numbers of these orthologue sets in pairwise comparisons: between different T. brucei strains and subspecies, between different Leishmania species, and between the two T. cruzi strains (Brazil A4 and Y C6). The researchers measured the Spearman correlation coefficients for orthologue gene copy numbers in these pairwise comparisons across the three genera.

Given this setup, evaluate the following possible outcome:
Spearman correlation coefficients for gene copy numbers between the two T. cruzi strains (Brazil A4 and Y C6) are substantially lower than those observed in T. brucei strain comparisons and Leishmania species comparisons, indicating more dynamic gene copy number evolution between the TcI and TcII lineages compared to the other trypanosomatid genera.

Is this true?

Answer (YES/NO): YES